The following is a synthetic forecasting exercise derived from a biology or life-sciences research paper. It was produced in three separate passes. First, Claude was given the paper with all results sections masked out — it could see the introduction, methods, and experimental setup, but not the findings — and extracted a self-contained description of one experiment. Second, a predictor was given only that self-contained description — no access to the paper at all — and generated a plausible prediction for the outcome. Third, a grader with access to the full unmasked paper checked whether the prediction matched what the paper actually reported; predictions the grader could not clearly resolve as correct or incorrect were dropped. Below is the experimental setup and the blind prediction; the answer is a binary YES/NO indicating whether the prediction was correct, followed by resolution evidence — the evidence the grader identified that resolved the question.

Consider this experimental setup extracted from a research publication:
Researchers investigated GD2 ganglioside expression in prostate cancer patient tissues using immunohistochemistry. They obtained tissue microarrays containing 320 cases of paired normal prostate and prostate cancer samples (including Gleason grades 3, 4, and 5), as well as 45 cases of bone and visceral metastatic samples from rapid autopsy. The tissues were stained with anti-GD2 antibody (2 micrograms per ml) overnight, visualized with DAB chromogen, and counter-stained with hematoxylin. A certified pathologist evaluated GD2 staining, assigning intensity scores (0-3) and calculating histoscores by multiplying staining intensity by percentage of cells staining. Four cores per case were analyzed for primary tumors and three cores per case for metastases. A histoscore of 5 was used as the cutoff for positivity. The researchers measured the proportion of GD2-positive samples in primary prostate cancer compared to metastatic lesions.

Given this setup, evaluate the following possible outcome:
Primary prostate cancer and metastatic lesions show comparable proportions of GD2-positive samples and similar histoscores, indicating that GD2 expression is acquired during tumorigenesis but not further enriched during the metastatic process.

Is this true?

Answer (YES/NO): NO